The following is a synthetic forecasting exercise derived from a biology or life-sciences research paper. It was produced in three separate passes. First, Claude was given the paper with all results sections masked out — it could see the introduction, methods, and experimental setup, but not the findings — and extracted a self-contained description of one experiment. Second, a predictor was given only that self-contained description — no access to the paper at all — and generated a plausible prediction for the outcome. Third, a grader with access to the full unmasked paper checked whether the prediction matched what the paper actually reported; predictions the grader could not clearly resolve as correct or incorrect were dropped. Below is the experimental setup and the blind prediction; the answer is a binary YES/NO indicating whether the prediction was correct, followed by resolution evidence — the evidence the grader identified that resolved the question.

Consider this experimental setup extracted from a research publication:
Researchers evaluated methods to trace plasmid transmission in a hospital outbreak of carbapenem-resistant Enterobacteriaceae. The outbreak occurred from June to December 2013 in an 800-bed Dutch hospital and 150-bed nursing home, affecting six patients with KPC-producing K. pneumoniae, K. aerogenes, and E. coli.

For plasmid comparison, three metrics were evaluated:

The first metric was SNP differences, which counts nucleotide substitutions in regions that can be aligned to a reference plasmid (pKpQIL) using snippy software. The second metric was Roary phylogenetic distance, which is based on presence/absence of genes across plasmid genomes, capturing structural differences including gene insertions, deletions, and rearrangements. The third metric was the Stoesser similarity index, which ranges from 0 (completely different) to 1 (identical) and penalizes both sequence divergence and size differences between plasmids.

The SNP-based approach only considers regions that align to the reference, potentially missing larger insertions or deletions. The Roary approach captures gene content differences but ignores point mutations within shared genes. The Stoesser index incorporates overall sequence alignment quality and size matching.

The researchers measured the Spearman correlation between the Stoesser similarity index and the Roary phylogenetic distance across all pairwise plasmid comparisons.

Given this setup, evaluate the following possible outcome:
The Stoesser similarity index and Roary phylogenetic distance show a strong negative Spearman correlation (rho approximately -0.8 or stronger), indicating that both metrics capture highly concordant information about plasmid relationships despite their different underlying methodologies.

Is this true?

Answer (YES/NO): NO